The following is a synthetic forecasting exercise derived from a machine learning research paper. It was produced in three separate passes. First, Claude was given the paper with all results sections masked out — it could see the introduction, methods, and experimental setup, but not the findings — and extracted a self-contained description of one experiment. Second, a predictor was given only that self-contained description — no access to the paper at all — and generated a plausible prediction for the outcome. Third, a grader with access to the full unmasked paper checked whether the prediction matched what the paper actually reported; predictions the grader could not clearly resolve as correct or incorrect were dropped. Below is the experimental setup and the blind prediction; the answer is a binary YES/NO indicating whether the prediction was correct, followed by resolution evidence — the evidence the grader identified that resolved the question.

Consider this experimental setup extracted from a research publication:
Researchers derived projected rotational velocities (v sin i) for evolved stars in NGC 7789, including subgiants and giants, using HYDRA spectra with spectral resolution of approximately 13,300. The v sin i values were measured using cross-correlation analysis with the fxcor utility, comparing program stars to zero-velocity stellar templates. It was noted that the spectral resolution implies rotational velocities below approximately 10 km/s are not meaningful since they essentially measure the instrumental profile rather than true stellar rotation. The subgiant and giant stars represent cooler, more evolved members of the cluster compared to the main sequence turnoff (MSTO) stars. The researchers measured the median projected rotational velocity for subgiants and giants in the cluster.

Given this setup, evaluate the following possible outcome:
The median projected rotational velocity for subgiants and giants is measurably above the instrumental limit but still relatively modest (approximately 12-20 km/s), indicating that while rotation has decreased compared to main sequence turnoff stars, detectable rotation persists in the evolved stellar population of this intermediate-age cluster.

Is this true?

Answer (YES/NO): NO